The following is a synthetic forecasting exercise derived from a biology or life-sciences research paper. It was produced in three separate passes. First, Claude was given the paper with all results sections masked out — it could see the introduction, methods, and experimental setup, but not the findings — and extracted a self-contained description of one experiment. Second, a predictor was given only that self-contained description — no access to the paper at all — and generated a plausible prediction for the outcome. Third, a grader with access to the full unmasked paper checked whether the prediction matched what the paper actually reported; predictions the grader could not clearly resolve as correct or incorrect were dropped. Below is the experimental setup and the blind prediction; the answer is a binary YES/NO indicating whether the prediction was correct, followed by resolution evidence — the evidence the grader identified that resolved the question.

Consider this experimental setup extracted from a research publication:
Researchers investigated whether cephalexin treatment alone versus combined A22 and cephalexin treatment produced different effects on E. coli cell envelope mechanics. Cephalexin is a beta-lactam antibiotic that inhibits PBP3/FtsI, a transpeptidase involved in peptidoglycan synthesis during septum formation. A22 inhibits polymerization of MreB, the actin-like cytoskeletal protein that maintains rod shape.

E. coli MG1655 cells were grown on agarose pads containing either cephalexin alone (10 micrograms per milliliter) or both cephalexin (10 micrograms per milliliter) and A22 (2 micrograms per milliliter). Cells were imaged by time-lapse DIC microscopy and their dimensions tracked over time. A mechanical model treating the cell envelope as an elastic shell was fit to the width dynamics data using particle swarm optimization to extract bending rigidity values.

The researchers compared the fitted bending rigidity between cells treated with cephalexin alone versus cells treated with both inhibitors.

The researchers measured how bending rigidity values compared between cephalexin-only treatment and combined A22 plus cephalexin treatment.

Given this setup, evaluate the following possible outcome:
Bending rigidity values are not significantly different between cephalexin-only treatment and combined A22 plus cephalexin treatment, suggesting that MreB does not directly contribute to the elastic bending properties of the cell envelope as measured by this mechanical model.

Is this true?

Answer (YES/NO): NO